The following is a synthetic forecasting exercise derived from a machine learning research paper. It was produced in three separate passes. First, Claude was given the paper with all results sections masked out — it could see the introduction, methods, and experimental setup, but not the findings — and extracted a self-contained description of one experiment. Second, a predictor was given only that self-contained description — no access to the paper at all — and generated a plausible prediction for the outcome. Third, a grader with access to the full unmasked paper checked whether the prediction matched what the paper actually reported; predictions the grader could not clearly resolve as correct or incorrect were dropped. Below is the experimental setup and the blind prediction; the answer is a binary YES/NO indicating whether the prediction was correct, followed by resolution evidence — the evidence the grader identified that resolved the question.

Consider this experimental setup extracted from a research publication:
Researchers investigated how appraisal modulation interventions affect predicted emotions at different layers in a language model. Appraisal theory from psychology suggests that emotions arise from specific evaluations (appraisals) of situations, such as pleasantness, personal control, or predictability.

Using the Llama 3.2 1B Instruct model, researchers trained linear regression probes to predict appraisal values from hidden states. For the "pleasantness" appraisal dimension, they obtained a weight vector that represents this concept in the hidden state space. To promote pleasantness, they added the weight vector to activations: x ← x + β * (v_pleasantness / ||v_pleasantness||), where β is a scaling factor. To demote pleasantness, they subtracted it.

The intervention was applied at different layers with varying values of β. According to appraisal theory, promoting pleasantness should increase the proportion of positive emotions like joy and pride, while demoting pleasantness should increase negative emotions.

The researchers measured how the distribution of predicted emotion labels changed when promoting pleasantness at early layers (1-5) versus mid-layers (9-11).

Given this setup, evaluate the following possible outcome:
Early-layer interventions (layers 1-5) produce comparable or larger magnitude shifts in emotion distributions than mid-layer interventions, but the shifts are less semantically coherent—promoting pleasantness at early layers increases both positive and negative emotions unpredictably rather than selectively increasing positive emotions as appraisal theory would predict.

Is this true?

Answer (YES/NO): NO